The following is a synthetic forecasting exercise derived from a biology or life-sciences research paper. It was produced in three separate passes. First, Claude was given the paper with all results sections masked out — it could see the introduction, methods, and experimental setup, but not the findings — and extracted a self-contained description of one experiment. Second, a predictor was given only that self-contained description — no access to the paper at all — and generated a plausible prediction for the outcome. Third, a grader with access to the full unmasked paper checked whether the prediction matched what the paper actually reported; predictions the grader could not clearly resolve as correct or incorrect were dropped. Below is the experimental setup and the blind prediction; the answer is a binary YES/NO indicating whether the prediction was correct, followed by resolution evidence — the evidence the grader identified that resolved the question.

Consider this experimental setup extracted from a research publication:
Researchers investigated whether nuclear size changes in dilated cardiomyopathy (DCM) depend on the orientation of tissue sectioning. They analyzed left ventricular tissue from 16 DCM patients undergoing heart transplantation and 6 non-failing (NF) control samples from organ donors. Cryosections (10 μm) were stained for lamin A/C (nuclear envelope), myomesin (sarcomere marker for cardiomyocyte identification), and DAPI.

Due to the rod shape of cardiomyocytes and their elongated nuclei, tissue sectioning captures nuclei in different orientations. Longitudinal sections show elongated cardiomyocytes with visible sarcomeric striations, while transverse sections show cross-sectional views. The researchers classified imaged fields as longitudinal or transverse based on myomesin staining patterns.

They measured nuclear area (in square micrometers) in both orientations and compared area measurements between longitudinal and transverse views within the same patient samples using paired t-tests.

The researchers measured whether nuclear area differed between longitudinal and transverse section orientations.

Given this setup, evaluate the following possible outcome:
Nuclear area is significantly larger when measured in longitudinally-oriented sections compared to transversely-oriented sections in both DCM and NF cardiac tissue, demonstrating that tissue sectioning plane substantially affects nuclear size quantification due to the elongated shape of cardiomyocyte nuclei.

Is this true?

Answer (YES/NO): YES